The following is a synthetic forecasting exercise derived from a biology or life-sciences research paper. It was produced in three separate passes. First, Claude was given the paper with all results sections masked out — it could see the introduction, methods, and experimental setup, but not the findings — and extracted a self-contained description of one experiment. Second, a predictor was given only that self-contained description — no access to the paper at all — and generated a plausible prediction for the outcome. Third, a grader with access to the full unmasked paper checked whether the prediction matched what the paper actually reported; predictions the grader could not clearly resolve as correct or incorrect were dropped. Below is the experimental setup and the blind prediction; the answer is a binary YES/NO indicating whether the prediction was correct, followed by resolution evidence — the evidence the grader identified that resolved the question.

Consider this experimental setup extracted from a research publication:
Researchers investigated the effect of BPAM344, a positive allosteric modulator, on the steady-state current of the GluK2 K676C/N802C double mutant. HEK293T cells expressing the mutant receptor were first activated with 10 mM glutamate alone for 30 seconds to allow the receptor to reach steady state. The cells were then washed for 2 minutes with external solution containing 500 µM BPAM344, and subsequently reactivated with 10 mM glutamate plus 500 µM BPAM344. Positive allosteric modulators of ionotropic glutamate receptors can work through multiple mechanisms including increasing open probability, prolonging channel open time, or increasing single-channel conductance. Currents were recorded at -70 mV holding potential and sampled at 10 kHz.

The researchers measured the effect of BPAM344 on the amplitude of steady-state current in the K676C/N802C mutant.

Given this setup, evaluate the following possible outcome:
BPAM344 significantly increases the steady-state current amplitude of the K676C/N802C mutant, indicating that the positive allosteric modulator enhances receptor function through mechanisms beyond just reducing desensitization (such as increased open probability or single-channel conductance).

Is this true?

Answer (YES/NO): YES